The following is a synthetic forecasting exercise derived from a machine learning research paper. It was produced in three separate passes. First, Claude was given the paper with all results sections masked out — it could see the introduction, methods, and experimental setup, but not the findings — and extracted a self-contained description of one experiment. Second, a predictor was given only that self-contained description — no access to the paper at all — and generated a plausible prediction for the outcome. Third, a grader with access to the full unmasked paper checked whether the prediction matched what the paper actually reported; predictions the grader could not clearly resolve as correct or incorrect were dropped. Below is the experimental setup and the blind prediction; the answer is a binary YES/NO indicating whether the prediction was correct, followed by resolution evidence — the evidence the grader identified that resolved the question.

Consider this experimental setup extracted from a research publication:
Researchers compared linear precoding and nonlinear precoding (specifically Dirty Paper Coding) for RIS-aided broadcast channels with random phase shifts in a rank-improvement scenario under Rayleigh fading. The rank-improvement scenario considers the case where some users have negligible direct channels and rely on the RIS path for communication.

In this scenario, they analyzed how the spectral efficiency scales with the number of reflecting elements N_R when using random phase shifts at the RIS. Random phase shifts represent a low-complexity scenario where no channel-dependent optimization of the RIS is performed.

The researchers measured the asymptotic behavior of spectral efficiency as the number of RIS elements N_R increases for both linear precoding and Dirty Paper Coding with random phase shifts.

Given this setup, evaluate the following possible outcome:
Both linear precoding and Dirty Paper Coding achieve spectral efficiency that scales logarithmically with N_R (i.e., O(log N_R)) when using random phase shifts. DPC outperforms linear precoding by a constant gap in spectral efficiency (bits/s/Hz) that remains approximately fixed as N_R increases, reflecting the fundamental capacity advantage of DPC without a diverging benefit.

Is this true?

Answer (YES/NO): NO